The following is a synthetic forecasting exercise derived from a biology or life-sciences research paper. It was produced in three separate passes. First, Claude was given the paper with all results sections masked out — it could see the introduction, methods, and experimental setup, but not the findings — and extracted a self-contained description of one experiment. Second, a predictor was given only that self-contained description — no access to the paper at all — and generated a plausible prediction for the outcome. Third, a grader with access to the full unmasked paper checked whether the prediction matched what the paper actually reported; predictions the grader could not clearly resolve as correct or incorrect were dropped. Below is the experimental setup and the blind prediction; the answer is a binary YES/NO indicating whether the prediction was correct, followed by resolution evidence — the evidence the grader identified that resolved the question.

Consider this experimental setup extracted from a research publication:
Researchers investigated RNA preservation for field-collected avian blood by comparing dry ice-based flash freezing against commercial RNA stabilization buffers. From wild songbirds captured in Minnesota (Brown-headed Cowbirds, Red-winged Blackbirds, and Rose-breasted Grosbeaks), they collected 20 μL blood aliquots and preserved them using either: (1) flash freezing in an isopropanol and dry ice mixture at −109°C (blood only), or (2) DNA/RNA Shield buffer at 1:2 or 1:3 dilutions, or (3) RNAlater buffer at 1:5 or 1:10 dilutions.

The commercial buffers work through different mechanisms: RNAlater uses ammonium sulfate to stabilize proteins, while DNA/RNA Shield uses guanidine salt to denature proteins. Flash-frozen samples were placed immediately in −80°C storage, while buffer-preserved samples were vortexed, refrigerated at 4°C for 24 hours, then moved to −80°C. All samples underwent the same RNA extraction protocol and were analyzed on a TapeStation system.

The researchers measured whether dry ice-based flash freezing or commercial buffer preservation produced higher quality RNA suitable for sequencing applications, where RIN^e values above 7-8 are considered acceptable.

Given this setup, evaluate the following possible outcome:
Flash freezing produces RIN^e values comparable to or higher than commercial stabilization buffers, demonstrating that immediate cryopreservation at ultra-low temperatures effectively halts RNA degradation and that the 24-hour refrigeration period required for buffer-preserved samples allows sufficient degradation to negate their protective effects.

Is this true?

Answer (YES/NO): NO